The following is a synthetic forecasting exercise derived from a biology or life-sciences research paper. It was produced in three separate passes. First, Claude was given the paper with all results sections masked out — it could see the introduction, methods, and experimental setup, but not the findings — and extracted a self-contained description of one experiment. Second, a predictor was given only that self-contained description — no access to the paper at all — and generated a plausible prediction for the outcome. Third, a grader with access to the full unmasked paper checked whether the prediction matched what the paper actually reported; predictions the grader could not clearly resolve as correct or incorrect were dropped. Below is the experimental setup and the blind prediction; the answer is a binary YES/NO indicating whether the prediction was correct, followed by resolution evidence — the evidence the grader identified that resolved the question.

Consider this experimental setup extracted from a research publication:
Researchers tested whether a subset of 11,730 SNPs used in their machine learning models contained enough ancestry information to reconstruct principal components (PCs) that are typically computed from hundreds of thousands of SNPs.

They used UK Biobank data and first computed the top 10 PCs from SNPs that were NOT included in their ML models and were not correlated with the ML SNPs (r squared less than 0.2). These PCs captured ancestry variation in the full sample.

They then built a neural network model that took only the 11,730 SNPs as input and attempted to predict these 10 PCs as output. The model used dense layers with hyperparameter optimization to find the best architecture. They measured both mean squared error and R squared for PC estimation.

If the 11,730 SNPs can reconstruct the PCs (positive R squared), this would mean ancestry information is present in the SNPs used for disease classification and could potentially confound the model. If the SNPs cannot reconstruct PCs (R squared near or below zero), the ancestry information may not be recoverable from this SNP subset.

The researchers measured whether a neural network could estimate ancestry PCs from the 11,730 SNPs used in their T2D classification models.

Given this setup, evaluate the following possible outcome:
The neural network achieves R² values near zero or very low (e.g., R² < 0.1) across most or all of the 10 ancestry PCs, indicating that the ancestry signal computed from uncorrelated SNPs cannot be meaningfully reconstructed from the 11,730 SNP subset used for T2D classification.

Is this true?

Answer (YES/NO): NO